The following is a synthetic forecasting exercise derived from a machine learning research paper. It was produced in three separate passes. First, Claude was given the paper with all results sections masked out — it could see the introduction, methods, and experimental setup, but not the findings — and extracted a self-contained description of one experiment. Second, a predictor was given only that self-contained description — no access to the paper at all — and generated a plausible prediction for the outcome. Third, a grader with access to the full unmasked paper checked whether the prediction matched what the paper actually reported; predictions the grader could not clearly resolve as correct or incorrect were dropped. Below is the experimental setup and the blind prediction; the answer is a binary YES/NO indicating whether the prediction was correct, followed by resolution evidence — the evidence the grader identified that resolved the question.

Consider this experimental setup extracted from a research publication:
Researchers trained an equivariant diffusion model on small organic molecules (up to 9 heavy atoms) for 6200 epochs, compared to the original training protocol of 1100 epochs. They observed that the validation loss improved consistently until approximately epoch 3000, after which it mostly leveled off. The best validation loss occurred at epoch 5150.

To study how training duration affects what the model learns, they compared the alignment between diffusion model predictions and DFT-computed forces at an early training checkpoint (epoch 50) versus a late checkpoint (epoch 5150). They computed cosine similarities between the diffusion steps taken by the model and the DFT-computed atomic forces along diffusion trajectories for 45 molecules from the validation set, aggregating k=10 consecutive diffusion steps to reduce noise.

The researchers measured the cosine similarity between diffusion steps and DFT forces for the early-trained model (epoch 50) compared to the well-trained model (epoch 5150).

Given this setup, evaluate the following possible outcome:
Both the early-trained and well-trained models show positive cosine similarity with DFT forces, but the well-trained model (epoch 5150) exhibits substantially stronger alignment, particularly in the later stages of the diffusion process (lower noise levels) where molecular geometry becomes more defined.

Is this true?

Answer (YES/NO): NO